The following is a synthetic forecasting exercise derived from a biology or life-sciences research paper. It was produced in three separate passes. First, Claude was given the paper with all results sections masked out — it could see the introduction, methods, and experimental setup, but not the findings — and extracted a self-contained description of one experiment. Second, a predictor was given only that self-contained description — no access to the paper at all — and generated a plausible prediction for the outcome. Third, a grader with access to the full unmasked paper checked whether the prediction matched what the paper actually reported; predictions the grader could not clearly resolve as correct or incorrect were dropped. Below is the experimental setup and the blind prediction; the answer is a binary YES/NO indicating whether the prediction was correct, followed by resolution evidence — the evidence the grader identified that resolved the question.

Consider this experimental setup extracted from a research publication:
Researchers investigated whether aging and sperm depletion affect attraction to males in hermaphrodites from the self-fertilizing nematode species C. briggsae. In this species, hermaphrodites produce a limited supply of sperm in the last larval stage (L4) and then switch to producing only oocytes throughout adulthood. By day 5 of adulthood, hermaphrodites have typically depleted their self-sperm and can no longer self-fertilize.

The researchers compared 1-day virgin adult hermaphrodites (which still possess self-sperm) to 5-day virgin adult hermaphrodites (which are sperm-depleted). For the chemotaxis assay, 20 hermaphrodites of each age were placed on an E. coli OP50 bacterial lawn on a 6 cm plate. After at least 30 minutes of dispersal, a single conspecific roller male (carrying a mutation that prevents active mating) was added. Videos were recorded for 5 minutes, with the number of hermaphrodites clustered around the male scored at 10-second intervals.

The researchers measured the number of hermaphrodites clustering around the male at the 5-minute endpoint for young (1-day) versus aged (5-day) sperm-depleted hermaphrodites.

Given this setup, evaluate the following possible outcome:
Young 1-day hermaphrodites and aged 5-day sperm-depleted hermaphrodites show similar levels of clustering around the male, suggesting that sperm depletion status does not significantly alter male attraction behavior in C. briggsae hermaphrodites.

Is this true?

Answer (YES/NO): YES